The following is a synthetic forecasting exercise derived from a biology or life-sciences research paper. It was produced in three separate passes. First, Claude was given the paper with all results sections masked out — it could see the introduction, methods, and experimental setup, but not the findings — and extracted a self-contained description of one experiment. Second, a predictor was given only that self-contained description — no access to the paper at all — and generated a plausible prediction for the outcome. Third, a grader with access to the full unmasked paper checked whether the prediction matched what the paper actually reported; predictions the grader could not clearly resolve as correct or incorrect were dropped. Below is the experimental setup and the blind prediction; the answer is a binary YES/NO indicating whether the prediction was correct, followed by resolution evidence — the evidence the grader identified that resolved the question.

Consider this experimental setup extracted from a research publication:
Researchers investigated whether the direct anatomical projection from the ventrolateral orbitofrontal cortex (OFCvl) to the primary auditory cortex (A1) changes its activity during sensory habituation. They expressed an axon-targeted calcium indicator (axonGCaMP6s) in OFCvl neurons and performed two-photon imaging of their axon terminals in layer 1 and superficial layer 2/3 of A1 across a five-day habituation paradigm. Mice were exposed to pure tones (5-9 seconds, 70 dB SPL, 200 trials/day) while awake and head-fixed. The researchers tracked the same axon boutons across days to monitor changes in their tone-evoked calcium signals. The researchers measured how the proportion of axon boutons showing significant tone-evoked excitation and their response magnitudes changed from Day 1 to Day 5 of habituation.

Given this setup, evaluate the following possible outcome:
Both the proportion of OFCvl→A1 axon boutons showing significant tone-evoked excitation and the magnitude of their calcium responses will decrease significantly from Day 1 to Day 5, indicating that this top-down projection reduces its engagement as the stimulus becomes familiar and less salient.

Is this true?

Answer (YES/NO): NO